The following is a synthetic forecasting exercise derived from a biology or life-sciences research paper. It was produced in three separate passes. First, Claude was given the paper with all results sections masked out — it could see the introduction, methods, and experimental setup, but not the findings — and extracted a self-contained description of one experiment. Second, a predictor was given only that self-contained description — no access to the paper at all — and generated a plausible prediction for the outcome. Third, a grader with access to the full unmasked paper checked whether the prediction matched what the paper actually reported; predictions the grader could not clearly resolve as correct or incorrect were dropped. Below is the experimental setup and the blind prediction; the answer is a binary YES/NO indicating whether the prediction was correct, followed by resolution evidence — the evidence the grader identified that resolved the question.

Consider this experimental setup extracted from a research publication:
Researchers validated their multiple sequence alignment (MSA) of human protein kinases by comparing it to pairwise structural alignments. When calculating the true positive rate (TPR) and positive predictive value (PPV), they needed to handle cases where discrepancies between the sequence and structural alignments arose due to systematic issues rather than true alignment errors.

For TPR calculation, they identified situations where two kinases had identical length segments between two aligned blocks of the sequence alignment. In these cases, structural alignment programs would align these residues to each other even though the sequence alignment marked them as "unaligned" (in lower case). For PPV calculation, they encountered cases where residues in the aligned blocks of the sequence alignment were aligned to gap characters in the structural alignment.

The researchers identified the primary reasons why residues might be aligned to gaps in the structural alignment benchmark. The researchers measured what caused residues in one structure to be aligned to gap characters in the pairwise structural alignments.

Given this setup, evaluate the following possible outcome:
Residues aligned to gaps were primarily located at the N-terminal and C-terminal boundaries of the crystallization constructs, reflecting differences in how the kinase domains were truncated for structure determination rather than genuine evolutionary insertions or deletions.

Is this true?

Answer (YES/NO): NO